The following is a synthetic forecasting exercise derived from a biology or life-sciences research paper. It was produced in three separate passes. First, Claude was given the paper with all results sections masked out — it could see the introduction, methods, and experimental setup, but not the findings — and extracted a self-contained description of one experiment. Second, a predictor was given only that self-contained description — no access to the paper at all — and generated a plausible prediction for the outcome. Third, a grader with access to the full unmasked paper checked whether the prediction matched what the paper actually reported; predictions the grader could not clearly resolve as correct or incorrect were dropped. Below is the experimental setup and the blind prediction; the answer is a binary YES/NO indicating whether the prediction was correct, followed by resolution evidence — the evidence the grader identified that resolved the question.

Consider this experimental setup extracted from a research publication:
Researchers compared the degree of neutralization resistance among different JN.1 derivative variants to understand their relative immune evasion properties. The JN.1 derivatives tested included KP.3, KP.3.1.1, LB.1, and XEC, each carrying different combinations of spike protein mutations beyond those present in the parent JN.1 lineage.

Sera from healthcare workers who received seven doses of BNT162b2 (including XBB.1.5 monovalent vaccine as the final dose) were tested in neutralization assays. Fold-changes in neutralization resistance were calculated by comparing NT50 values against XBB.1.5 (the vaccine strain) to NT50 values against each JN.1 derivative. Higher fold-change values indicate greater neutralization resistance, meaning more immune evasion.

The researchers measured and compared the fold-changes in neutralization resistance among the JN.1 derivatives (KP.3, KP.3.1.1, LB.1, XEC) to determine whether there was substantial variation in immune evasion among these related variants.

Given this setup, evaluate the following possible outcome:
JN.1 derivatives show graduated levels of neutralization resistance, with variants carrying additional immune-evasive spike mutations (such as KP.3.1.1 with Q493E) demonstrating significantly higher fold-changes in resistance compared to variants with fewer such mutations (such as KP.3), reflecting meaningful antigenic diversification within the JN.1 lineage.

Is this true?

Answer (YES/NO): YES